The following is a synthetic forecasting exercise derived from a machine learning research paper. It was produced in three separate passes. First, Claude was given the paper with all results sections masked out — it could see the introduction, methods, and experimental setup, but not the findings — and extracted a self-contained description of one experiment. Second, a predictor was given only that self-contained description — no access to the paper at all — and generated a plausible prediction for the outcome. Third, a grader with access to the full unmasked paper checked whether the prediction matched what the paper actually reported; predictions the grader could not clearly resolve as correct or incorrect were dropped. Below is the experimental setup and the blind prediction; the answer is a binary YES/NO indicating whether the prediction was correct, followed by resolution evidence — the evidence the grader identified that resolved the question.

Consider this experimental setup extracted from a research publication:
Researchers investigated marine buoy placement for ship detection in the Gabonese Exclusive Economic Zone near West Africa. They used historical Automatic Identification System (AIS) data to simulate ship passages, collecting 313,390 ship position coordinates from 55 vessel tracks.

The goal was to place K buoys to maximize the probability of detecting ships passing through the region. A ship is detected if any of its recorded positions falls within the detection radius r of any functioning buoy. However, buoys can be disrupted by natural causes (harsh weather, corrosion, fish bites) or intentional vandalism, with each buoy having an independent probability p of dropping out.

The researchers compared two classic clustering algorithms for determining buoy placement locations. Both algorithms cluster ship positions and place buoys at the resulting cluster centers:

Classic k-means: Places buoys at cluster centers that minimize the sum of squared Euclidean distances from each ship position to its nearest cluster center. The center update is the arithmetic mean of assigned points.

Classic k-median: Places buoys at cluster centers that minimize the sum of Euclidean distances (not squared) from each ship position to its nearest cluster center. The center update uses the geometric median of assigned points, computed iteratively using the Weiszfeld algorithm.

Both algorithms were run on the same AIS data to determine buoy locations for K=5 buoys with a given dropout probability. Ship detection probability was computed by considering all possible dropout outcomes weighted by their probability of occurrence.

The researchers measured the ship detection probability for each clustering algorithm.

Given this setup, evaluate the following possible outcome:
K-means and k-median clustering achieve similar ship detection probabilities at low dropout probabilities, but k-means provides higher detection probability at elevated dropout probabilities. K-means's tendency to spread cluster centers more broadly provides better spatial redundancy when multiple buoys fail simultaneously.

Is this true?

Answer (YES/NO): NO